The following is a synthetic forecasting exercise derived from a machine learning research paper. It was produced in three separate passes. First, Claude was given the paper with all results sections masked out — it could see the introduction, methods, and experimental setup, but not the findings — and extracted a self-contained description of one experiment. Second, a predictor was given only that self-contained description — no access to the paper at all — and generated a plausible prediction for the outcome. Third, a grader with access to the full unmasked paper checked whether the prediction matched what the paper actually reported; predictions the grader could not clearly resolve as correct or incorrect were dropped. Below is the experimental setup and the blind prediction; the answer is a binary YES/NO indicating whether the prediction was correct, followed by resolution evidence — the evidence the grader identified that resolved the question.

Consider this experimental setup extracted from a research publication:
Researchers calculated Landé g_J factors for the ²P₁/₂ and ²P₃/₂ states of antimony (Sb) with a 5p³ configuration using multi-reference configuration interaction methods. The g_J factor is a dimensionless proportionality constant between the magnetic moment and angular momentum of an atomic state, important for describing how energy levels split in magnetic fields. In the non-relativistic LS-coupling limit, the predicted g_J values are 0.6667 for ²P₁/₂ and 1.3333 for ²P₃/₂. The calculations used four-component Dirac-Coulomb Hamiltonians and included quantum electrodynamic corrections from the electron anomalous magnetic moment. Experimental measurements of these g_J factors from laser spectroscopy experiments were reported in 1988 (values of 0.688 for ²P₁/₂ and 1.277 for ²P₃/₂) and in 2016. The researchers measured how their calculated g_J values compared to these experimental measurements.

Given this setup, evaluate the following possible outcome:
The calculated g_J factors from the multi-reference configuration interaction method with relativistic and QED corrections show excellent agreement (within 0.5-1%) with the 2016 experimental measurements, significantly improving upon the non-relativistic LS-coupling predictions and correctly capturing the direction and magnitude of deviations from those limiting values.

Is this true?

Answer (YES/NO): NO